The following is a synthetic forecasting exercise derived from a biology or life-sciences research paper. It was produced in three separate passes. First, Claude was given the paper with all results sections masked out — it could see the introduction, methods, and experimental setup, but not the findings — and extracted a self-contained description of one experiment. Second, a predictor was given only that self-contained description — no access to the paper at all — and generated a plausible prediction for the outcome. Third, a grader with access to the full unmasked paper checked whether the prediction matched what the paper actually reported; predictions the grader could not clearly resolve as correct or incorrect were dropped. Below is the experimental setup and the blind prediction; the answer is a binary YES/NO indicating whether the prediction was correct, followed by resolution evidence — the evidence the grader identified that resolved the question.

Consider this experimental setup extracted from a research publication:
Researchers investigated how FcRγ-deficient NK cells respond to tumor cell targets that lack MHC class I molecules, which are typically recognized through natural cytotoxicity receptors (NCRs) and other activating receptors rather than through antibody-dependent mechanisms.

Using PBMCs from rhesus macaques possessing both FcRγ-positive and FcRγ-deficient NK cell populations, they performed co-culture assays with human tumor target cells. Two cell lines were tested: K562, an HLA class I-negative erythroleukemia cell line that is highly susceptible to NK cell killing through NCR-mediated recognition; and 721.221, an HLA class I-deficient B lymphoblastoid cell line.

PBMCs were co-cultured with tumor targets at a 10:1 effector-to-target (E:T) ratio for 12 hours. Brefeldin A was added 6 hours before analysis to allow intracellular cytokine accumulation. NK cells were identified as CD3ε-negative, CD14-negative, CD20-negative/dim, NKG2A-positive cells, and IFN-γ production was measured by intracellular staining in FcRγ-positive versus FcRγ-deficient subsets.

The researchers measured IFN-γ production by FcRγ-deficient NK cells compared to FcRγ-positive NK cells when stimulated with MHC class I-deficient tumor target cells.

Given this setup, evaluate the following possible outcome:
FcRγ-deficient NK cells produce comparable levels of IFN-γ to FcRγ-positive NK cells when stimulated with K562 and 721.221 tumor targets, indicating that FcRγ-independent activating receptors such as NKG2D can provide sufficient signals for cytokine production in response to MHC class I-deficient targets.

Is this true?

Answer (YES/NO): NO